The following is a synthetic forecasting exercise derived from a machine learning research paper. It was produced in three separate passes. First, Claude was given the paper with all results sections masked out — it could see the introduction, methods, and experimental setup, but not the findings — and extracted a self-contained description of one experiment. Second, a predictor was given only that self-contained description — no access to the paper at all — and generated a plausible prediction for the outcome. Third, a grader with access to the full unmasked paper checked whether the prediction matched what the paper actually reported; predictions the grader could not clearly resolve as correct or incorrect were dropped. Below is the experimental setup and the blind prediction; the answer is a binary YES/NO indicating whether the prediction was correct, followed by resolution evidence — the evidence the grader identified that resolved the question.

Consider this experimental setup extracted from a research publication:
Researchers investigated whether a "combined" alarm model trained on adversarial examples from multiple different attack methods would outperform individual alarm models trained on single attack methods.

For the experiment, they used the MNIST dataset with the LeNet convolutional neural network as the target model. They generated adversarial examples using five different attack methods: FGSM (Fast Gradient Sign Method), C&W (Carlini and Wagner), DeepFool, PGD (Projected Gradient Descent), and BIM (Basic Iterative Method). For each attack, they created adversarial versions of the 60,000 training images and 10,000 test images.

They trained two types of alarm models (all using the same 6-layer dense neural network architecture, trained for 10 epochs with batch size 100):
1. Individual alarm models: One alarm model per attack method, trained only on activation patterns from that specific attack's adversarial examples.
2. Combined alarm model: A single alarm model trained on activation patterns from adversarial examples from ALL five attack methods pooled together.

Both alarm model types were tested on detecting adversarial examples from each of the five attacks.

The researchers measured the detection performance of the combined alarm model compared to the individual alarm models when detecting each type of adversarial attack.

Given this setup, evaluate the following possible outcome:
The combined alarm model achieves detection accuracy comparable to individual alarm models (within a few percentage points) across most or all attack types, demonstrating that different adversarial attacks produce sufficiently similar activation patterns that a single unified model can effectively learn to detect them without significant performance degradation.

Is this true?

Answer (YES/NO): YES